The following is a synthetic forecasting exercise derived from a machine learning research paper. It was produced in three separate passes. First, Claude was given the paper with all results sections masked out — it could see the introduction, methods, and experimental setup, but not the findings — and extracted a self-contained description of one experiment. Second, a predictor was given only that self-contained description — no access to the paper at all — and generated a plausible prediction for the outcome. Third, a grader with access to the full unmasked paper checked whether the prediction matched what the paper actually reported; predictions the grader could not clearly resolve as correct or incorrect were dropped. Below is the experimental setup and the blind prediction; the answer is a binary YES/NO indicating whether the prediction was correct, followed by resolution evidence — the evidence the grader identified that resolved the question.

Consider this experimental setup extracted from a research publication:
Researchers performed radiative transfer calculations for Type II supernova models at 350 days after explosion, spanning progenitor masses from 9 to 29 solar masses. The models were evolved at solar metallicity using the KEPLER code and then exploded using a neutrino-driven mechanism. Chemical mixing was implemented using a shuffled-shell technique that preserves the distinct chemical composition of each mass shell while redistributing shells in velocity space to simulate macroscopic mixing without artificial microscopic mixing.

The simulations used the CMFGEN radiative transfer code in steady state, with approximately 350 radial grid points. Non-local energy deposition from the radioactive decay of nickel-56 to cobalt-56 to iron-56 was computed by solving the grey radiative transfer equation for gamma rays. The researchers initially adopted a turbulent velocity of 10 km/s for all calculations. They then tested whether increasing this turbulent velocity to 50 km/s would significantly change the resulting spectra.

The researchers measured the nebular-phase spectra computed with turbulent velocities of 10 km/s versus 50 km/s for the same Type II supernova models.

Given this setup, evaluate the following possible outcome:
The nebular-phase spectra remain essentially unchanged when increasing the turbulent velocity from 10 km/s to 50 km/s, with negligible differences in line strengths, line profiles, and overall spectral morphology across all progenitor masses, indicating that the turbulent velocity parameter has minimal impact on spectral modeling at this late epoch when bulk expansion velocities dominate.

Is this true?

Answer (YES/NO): YES